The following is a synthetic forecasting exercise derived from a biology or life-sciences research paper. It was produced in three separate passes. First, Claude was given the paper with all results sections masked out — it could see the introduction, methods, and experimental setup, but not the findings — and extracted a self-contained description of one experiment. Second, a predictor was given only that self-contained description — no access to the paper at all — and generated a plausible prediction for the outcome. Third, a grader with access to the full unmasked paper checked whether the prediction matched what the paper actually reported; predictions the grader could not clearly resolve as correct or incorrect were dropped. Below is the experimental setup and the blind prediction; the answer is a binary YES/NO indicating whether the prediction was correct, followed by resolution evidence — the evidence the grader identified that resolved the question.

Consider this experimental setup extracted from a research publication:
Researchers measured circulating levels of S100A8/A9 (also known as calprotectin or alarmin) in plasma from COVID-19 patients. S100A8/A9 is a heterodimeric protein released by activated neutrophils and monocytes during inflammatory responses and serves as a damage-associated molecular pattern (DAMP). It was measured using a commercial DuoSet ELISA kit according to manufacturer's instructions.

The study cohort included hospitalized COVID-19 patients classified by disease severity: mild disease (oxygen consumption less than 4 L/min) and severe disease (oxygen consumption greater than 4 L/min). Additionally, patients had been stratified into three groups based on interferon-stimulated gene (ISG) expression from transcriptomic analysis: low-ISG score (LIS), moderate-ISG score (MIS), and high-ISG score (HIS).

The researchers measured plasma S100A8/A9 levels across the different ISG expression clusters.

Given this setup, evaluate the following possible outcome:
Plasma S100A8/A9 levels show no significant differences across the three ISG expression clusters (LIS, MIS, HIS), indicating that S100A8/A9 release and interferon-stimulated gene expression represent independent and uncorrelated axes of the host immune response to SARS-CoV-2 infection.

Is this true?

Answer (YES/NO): NO